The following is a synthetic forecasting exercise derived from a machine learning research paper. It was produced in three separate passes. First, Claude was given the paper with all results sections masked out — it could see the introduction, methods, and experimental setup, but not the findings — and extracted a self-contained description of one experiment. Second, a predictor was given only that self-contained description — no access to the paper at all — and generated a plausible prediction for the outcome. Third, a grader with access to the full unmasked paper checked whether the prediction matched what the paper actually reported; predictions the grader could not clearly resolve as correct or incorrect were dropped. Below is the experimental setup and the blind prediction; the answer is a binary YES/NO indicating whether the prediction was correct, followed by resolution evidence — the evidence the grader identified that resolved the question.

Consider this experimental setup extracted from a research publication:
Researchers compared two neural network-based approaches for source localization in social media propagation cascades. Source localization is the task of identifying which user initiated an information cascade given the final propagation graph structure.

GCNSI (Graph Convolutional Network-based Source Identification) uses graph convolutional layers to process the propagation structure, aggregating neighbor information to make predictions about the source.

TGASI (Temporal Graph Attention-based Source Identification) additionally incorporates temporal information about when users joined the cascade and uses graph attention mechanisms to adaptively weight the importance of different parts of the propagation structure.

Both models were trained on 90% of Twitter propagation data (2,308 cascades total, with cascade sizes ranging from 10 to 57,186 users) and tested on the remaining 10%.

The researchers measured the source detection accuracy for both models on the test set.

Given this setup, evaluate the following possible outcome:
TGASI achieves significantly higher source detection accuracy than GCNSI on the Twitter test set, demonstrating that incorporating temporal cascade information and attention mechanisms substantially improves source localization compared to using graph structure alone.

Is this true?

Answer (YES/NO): YES